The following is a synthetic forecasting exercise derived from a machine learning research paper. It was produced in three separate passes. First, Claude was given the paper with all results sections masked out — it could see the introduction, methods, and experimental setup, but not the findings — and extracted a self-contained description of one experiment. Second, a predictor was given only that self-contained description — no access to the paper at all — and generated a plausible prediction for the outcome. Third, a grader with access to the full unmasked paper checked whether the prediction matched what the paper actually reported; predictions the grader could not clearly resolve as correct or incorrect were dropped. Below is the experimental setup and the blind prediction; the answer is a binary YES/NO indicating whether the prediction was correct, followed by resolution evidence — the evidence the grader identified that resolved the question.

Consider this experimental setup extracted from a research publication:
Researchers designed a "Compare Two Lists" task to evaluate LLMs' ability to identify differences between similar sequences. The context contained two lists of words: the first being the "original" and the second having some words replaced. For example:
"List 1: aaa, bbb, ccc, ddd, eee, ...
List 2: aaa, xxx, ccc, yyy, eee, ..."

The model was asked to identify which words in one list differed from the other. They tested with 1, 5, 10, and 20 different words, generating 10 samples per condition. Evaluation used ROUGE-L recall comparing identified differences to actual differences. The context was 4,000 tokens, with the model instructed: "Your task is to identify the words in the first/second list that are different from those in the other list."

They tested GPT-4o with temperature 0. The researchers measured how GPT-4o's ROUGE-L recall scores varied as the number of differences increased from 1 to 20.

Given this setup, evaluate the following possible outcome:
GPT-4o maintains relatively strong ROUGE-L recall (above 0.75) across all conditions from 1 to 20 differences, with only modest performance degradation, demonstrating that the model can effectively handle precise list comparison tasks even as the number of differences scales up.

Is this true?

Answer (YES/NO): NO